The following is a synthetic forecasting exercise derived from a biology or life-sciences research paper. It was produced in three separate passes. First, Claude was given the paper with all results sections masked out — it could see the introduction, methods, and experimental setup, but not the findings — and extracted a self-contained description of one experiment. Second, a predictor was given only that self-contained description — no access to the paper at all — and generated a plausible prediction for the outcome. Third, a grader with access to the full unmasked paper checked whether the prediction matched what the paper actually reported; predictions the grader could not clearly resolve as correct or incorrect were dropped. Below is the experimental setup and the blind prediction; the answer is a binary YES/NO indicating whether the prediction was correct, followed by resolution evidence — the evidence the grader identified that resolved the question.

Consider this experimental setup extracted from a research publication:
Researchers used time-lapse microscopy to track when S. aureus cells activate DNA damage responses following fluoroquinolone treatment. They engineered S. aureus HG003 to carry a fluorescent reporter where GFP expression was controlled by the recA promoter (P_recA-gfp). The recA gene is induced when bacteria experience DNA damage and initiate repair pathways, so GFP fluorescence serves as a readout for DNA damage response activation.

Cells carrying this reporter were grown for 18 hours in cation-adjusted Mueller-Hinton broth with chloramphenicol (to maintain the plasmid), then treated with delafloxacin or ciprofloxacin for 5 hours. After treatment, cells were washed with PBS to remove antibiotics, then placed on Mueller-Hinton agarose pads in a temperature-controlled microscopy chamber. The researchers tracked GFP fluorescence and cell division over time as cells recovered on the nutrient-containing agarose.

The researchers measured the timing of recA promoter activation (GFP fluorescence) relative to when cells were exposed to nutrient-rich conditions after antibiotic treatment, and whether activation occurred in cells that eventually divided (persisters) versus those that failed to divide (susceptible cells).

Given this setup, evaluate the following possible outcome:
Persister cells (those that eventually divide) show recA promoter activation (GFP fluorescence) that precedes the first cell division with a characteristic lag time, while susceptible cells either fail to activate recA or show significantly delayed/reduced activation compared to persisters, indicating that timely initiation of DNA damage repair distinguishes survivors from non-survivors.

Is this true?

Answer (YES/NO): NO